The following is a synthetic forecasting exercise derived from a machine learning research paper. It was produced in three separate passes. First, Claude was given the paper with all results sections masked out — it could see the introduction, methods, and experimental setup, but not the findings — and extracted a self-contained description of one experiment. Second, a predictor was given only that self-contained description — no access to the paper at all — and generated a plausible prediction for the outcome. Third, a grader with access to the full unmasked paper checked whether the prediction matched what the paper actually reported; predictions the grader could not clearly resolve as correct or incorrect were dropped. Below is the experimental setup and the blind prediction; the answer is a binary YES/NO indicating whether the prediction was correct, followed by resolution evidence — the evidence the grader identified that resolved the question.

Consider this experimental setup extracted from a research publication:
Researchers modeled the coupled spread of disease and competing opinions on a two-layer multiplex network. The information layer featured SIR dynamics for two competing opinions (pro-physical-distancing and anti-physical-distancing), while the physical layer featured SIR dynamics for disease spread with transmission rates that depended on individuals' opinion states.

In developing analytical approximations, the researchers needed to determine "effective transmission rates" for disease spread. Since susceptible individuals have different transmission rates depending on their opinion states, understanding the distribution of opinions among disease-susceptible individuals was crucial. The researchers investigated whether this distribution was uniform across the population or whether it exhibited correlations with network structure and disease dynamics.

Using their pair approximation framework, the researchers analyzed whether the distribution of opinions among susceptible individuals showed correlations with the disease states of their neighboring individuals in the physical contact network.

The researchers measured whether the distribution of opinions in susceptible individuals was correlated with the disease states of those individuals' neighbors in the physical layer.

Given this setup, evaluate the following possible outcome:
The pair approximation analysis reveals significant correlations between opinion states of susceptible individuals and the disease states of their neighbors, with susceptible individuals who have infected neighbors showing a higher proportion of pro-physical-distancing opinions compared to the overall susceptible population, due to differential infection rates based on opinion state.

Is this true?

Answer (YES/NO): YES